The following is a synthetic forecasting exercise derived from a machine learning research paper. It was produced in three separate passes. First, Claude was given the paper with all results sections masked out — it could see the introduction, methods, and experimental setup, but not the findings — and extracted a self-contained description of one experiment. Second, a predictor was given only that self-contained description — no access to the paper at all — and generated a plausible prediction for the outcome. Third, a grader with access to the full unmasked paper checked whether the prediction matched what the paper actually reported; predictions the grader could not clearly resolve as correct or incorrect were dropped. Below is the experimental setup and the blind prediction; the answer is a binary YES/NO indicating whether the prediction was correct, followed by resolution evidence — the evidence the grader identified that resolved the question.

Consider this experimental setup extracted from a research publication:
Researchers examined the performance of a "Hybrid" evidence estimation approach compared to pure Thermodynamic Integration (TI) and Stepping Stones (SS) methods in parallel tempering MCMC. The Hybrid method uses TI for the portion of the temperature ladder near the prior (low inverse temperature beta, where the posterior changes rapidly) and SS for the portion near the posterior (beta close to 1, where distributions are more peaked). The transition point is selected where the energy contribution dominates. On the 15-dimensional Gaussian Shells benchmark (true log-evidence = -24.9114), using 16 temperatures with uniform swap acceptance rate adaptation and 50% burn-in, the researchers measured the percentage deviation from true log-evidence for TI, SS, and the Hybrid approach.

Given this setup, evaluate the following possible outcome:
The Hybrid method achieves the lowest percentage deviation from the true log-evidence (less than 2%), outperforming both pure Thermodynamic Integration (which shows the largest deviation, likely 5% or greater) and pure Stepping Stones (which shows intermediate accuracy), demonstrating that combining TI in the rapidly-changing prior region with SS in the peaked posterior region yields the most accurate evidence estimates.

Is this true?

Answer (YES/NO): NO